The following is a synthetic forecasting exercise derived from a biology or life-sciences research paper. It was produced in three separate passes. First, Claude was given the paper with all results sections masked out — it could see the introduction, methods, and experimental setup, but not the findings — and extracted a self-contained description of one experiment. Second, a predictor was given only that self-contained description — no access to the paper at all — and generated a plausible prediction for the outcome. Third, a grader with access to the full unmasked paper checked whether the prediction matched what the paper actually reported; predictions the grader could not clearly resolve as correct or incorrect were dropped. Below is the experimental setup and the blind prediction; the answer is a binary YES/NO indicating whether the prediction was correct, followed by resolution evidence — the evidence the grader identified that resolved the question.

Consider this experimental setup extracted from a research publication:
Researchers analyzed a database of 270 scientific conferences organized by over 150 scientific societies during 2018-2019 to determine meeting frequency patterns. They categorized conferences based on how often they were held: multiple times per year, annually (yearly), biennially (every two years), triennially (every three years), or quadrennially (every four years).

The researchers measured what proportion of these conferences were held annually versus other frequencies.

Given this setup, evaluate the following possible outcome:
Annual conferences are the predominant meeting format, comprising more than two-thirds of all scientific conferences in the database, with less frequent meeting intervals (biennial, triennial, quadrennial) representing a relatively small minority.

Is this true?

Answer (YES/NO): YES